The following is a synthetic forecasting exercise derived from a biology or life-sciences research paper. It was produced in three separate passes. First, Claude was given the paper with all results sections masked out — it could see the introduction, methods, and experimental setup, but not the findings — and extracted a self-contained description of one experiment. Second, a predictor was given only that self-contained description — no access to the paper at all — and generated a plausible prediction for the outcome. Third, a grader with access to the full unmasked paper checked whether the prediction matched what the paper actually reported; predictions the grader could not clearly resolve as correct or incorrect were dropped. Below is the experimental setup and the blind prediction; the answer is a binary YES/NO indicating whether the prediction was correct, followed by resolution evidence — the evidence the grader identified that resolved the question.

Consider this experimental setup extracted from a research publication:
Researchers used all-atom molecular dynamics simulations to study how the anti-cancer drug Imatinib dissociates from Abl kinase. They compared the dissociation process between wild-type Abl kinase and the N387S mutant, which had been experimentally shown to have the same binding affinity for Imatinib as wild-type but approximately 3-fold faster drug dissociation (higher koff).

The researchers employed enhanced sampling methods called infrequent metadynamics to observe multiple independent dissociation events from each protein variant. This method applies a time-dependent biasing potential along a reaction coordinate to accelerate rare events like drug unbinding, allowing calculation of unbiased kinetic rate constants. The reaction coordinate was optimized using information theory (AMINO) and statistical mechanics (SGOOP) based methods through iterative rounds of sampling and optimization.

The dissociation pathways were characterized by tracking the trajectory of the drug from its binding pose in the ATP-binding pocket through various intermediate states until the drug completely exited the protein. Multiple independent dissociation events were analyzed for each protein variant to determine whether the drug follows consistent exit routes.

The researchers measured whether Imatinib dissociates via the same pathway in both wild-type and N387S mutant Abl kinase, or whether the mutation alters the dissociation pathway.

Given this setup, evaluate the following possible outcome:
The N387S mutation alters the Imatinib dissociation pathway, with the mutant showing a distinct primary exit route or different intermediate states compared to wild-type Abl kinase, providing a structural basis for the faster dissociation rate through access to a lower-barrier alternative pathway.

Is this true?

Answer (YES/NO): YES